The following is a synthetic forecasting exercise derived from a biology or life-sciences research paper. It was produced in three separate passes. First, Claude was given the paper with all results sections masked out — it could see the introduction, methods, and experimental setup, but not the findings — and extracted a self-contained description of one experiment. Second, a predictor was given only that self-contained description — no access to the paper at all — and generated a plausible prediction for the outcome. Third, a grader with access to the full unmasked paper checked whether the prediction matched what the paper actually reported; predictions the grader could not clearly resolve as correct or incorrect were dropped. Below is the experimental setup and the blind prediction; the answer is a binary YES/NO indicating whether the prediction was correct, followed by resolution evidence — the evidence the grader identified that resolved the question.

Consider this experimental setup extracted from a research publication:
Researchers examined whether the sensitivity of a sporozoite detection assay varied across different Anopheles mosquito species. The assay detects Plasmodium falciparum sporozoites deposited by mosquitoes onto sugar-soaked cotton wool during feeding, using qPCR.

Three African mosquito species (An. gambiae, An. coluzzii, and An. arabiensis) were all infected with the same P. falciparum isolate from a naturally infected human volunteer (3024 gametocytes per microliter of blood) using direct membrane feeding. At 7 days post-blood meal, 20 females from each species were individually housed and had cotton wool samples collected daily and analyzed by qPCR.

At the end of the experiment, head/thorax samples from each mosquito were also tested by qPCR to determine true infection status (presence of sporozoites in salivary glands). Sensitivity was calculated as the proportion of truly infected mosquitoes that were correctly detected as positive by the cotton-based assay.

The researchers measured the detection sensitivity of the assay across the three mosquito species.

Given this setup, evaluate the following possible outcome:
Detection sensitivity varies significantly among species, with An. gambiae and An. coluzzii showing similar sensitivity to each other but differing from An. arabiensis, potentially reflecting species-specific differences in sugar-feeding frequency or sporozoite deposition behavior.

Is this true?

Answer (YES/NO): NO